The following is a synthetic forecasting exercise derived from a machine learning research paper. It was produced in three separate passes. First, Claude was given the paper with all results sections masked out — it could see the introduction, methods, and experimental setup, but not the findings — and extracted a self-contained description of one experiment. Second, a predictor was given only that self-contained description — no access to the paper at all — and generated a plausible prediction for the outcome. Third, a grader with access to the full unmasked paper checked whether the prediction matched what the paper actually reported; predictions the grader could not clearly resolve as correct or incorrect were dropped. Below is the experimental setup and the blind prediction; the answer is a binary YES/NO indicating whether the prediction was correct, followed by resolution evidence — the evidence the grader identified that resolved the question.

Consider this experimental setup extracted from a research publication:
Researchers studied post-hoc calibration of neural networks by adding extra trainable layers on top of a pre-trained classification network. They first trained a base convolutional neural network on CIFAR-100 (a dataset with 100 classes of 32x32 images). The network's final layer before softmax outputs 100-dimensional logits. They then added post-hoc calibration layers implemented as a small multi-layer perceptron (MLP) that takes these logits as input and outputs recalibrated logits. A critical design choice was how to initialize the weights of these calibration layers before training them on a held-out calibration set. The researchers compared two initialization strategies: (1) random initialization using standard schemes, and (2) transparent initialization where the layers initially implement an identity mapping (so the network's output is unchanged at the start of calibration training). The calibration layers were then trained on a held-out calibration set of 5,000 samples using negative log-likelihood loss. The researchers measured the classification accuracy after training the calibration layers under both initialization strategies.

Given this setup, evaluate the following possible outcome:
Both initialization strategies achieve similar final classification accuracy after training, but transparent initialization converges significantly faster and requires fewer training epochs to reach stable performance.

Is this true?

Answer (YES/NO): NO